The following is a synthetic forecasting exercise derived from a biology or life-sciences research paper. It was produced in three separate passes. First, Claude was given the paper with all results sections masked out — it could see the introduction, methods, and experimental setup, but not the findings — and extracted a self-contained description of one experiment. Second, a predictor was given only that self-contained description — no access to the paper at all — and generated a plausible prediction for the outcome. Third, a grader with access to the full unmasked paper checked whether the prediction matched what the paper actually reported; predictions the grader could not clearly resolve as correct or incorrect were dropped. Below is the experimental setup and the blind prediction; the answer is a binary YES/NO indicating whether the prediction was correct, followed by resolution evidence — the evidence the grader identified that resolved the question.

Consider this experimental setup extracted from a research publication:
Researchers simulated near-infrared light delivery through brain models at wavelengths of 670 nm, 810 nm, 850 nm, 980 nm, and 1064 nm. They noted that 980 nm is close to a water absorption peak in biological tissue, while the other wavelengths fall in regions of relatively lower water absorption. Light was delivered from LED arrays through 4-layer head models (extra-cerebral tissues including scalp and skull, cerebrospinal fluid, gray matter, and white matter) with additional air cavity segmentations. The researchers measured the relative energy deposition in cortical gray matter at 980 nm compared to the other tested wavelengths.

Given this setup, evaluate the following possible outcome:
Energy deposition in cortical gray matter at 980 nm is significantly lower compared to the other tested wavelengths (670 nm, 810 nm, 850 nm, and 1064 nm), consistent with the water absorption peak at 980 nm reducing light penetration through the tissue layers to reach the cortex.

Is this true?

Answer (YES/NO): NO